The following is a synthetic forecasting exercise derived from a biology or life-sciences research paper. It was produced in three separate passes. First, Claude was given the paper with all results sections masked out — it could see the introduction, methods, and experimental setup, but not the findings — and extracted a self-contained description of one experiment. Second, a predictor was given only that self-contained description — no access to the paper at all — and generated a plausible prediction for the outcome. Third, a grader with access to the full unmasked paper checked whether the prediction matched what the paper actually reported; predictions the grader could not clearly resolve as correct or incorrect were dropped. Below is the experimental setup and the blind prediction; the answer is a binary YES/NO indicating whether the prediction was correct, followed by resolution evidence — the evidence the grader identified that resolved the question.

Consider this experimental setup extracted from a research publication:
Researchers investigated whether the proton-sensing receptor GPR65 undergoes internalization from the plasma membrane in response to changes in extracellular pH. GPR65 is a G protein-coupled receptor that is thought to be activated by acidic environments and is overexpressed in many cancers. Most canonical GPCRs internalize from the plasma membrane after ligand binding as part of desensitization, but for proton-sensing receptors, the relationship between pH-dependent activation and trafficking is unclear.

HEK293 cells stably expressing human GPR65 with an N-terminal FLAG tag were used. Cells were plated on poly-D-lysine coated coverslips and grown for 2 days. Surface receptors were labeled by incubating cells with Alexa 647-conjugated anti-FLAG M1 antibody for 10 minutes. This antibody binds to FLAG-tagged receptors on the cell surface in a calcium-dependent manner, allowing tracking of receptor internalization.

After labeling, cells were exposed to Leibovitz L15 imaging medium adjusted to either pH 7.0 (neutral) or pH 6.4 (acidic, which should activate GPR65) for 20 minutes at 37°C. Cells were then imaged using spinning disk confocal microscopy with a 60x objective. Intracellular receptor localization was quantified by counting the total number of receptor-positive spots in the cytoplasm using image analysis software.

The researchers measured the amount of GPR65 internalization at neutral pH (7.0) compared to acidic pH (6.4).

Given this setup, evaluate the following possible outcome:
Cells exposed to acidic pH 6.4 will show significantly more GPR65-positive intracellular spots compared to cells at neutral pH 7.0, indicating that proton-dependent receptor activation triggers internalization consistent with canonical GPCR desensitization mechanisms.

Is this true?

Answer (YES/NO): NO